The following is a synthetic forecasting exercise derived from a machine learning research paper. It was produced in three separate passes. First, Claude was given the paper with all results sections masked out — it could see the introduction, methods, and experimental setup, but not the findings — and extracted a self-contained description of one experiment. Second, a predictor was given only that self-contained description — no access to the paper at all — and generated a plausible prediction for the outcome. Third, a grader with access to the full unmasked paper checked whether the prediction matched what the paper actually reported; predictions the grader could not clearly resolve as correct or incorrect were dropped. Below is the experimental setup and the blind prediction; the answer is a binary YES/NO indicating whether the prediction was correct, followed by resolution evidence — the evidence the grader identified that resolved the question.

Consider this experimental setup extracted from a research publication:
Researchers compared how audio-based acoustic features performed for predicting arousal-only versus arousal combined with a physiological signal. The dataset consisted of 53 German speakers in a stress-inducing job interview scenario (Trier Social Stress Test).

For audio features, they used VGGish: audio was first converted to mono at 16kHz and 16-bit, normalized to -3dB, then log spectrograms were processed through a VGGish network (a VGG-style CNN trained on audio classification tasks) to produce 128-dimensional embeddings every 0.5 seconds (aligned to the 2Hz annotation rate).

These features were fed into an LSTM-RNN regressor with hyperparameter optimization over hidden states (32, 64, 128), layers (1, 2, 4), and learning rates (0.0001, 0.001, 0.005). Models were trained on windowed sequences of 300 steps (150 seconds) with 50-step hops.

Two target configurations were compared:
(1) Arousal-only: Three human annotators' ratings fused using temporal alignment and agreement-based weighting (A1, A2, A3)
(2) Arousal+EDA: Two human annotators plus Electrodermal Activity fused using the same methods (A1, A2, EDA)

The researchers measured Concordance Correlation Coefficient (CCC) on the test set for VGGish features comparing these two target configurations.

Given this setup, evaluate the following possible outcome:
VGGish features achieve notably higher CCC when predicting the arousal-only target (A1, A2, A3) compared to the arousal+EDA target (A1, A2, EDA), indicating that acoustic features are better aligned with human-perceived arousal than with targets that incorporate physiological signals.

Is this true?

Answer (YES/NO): NO